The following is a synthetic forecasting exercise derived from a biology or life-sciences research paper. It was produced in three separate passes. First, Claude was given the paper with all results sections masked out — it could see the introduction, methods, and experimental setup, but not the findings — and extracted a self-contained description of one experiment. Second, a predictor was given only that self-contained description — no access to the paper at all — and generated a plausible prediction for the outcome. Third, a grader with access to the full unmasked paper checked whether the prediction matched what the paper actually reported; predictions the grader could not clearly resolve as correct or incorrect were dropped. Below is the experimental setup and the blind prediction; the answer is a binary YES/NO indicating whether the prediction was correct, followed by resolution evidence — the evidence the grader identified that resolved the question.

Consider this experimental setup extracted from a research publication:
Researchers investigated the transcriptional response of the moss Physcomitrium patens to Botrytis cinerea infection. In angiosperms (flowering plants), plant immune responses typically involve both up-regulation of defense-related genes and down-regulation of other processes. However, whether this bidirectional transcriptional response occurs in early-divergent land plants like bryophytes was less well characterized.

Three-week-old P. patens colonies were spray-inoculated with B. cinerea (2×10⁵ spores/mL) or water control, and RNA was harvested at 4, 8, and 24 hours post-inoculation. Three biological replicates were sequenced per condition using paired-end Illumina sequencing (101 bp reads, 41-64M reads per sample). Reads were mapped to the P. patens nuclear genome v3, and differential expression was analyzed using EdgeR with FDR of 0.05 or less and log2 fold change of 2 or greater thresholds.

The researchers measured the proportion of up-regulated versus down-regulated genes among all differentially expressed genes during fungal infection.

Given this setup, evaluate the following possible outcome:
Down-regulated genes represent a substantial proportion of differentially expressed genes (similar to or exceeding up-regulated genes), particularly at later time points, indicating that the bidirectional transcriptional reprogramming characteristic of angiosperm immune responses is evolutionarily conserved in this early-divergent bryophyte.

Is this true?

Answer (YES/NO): YES